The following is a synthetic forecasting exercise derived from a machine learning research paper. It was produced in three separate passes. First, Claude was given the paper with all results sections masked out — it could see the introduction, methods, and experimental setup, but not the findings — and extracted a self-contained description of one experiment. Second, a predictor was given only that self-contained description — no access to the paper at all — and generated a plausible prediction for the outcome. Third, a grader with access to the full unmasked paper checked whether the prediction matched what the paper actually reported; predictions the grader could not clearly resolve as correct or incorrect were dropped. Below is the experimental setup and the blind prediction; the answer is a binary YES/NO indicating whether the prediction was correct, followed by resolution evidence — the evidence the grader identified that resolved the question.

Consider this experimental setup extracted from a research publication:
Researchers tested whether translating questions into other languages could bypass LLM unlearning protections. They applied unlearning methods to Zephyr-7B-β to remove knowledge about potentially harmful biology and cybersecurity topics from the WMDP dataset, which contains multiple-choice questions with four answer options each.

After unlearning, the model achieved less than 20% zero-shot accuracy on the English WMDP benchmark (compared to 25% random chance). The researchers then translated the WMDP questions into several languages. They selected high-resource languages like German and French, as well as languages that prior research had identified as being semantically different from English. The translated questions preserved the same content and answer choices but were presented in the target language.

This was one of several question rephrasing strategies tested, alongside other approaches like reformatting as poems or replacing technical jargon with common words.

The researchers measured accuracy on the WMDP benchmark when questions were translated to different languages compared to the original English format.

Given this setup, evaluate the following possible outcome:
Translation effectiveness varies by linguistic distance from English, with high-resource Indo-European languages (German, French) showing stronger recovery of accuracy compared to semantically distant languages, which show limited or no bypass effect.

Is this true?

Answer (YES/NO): NO